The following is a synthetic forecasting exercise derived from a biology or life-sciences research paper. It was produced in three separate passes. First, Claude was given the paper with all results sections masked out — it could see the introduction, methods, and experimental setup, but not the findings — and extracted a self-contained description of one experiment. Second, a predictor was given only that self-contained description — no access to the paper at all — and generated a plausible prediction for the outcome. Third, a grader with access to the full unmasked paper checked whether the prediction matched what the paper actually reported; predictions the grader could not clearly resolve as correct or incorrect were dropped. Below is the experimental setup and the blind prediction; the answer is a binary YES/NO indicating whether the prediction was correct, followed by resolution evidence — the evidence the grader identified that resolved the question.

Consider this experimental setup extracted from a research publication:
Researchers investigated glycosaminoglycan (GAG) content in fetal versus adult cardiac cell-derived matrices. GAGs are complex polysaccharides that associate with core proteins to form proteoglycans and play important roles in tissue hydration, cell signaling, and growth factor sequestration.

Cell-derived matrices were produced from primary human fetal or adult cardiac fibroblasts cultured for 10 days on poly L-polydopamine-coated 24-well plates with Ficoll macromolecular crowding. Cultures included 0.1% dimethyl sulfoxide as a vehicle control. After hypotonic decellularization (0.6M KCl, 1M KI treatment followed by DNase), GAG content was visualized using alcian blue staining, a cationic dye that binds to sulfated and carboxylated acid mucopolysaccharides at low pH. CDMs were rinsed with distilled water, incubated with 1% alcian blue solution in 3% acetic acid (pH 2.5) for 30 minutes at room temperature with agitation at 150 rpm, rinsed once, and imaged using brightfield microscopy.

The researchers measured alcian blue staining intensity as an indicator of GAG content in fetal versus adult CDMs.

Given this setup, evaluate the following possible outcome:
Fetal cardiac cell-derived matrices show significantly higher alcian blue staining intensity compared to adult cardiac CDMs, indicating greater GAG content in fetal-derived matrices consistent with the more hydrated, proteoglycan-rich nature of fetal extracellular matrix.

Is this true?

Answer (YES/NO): YES